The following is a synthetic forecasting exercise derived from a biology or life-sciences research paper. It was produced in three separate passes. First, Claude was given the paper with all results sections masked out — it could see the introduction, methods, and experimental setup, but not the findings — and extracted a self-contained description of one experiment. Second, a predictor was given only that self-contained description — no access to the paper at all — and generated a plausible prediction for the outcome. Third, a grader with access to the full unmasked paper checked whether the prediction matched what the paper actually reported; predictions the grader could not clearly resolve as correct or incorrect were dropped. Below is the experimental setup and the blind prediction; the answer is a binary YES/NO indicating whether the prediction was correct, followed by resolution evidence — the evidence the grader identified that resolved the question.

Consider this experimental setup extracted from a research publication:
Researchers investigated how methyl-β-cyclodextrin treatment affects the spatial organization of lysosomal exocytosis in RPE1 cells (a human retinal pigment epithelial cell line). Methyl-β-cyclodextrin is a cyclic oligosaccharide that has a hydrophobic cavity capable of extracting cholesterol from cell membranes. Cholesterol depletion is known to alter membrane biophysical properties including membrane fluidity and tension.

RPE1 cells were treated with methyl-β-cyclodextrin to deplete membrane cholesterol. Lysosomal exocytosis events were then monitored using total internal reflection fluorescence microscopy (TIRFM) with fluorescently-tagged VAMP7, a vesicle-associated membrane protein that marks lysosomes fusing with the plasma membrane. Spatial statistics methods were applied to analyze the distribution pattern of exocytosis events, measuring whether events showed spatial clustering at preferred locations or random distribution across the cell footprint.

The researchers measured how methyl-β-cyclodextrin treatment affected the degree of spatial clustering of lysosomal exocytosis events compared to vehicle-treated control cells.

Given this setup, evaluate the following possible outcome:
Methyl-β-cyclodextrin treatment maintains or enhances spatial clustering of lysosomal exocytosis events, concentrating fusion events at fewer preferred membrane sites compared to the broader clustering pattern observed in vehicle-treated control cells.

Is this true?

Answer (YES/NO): YES